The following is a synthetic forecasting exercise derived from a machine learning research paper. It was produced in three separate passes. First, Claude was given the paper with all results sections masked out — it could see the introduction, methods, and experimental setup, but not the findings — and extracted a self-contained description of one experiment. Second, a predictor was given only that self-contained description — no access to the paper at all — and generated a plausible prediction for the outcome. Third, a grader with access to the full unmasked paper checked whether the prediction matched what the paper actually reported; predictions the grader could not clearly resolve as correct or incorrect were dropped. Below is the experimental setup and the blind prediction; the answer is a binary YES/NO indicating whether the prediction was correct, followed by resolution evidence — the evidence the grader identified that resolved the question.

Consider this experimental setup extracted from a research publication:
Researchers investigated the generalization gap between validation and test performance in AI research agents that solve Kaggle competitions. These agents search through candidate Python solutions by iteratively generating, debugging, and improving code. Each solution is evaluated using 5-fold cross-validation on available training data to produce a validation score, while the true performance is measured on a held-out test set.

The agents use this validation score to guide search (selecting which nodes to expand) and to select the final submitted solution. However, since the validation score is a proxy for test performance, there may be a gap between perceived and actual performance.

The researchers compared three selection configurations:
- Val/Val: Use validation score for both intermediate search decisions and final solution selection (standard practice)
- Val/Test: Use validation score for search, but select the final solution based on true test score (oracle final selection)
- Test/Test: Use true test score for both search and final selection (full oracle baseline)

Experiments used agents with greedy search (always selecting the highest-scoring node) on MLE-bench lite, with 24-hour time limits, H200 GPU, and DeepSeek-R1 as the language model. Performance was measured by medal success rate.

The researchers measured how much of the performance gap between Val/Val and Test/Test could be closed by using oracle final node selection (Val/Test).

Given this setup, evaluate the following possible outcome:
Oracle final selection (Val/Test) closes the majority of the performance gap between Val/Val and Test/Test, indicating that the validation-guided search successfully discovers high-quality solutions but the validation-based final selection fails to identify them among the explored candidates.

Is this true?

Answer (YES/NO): YES